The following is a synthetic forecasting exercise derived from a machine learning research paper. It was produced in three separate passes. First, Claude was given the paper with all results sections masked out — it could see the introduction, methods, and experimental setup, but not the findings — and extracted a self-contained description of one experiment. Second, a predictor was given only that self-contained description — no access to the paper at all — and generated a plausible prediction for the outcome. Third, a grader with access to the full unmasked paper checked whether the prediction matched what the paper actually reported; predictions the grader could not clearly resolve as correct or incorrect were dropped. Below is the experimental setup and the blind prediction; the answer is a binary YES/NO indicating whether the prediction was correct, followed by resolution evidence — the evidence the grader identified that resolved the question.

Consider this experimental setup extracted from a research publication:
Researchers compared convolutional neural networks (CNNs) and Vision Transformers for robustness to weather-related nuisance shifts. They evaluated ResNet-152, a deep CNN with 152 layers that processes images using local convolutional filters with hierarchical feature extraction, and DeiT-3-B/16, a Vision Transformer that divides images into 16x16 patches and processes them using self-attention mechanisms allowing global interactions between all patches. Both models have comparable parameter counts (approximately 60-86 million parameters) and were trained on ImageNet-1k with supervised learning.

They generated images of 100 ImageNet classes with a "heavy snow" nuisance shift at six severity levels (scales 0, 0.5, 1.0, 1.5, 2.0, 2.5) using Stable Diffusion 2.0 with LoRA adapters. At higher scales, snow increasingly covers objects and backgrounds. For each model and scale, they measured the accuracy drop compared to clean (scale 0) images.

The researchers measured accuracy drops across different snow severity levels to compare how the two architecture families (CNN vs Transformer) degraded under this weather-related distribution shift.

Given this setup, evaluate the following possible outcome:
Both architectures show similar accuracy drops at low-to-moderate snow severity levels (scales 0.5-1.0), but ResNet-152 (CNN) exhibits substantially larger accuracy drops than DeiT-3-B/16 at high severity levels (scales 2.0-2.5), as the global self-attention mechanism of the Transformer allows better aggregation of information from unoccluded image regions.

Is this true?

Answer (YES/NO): NO